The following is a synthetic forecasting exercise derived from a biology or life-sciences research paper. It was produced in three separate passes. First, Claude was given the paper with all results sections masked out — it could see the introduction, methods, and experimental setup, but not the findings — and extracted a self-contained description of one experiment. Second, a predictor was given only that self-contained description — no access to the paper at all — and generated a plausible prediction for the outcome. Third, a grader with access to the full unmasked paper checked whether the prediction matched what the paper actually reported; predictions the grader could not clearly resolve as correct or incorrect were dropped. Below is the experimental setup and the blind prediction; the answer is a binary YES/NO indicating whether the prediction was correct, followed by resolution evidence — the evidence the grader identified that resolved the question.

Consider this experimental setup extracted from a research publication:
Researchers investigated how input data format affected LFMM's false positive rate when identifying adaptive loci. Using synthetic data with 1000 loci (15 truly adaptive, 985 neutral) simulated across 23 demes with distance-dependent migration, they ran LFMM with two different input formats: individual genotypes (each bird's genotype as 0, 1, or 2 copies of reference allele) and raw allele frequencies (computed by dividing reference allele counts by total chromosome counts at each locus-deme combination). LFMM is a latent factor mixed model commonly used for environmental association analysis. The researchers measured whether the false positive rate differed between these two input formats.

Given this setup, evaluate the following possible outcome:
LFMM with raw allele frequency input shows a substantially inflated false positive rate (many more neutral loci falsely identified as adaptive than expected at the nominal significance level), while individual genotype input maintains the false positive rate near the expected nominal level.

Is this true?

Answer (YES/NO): NO